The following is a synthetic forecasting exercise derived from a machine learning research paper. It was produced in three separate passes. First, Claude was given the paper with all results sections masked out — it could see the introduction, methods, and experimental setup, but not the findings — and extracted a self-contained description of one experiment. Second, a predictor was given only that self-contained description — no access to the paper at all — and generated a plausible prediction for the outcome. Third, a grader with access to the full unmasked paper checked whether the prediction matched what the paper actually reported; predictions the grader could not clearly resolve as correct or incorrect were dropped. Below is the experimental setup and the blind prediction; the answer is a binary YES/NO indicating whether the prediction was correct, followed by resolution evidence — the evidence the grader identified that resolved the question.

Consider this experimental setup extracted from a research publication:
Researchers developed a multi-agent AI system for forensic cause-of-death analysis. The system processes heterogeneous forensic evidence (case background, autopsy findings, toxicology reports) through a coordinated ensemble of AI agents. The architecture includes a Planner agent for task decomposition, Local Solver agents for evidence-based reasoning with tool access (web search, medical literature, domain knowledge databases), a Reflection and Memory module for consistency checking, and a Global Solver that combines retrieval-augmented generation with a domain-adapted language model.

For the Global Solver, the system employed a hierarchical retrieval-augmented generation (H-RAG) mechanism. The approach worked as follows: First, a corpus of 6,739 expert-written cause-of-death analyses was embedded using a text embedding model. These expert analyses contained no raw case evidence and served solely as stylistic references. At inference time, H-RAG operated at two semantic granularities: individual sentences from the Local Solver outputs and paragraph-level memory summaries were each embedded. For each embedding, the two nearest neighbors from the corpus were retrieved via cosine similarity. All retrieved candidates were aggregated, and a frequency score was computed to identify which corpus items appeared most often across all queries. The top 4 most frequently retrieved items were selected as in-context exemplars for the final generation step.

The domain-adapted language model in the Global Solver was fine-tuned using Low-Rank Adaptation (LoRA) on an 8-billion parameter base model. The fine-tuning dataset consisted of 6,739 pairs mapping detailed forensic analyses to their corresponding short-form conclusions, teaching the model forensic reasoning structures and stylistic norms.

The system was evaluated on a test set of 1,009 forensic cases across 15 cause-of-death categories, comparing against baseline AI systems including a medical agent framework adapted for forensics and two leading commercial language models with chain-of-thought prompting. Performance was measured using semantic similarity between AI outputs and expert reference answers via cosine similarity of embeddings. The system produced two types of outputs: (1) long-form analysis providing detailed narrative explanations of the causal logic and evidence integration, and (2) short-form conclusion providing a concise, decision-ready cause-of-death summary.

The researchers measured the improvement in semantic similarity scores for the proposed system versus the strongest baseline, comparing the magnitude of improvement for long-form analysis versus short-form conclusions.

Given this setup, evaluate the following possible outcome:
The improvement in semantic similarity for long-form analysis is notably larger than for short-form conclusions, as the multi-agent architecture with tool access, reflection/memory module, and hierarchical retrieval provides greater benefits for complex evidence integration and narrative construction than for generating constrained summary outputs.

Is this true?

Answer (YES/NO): NO